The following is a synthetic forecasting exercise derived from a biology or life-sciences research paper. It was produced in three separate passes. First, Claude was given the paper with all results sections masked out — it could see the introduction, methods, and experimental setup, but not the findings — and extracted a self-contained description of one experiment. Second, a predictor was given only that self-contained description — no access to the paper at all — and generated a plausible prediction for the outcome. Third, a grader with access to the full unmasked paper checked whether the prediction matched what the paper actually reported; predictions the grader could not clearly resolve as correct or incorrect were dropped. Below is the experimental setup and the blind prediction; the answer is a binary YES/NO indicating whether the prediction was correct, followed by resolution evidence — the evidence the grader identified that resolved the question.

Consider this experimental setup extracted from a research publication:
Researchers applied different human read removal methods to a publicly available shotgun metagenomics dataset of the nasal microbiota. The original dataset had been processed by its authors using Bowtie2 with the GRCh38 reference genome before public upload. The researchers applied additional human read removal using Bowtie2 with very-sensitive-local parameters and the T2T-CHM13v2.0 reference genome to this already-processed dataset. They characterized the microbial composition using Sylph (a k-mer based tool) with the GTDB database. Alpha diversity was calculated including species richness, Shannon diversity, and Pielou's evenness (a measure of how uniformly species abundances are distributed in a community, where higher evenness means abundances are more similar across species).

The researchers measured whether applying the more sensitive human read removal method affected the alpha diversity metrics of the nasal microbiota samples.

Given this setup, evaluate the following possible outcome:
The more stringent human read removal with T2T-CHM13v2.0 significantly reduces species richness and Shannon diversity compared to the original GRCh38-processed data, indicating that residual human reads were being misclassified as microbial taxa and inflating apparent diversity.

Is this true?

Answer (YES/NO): NO